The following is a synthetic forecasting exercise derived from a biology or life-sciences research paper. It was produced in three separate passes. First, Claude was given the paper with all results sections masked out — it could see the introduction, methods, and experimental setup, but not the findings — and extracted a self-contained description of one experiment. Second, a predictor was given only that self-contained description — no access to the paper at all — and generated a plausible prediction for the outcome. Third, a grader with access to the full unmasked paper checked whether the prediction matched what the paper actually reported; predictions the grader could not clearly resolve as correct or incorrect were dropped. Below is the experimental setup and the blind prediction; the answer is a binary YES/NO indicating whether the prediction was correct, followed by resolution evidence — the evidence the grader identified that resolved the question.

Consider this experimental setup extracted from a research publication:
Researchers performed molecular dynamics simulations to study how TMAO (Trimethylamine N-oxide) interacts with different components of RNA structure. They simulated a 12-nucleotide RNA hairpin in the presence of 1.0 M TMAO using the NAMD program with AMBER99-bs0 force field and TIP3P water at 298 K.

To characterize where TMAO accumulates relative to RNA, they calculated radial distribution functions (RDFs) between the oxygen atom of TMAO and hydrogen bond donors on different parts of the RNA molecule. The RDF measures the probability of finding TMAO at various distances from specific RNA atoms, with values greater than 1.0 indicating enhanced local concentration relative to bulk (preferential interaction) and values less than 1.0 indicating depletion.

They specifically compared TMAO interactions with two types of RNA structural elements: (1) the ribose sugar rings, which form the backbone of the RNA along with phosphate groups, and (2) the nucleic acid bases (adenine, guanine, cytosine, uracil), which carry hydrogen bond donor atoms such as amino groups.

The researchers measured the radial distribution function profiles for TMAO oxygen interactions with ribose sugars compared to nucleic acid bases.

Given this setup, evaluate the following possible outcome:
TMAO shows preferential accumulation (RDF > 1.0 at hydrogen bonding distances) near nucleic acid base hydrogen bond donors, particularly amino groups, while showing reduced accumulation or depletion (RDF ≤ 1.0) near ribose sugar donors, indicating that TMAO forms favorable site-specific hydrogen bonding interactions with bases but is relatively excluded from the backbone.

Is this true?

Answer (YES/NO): YES